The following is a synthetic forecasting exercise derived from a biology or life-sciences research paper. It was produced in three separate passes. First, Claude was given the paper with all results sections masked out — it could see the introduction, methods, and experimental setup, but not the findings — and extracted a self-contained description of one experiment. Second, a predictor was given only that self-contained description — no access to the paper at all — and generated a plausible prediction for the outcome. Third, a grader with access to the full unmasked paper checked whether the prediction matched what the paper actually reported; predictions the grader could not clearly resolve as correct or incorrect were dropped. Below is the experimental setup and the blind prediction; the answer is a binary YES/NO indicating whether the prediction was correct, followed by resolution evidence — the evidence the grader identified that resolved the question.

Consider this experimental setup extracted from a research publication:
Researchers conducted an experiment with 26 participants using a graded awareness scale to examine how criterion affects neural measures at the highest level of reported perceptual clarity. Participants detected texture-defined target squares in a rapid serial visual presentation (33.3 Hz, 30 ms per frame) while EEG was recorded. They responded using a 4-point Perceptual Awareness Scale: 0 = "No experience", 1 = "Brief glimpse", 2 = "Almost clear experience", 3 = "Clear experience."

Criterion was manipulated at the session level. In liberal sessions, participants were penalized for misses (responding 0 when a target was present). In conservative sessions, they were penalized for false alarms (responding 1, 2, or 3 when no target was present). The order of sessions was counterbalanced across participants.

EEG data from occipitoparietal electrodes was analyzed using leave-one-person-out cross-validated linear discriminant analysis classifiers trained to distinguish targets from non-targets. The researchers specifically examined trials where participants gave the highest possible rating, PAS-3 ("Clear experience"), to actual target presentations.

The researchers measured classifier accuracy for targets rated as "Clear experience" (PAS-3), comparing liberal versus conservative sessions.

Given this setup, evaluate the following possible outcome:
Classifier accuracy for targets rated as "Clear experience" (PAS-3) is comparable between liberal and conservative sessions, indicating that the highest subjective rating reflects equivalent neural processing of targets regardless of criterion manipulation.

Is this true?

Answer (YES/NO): NO